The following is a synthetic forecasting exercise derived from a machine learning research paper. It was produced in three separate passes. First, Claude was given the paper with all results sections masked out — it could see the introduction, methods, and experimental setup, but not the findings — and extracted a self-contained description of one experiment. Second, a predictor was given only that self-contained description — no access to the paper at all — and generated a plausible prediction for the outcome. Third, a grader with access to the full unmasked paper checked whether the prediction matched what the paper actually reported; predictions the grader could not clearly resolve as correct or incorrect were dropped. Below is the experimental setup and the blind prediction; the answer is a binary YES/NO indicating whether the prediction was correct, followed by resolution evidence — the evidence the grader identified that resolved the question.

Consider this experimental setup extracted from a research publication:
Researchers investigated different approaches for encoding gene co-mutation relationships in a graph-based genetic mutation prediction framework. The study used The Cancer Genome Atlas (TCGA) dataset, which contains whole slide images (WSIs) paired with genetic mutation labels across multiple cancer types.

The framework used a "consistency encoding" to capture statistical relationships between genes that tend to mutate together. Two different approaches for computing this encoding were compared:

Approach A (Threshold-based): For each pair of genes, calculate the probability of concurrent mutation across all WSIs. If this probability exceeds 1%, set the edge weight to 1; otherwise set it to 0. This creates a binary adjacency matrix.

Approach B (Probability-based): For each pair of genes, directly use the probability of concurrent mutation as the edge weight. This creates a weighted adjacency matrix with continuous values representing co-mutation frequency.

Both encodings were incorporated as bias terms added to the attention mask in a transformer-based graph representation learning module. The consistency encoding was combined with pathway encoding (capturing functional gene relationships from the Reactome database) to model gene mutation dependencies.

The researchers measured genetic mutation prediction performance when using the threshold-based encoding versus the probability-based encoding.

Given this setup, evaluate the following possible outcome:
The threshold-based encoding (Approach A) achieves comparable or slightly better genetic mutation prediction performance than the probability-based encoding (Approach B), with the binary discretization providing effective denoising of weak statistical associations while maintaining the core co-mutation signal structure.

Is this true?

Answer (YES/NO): YES